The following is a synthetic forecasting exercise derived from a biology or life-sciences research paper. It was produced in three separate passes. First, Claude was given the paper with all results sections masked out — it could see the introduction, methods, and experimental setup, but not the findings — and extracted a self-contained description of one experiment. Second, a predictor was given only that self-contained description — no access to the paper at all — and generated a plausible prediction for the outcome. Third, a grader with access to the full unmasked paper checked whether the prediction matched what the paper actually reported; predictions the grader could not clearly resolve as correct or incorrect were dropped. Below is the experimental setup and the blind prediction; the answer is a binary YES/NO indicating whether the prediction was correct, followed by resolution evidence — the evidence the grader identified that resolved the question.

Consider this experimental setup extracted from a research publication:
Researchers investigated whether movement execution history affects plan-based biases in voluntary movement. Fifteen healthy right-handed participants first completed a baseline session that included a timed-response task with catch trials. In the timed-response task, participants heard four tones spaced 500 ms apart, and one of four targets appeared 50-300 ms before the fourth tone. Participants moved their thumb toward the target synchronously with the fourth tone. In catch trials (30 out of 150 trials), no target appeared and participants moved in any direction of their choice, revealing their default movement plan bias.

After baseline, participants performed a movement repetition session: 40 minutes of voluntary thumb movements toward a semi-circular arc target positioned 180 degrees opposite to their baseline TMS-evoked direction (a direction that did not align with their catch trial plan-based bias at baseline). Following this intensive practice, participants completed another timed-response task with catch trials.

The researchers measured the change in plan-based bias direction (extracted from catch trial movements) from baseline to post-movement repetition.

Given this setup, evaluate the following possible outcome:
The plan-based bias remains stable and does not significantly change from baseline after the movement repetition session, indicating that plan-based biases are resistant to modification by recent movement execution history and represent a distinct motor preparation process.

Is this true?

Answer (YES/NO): YES